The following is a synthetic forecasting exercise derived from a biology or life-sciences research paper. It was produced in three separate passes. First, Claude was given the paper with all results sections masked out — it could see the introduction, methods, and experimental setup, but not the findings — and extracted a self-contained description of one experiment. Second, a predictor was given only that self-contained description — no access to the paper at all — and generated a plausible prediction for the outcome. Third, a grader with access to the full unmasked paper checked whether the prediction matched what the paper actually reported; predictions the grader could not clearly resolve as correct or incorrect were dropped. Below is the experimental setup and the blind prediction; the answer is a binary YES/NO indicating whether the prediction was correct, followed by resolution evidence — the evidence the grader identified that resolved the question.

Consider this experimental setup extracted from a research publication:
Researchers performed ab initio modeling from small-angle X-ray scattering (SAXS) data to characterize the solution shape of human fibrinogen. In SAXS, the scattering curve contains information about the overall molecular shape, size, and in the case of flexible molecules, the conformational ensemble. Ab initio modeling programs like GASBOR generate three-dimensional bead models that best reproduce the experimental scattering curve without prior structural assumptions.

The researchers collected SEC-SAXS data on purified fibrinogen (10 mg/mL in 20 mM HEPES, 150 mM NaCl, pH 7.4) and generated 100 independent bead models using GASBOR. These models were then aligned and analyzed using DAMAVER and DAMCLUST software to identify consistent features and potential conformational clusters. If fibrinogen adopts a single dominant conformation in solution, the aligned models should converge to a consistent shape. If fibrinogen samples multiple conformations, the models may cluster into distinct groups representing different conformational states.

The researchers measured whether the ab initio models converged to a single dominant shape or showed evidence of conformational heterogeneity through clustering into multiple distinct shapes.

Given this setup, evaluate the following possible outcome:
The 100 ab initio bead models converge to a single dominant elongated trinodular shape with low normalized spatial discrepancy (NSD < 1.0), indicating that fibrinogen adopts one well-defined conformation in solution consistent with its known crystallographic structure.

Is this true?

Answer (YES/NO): NO